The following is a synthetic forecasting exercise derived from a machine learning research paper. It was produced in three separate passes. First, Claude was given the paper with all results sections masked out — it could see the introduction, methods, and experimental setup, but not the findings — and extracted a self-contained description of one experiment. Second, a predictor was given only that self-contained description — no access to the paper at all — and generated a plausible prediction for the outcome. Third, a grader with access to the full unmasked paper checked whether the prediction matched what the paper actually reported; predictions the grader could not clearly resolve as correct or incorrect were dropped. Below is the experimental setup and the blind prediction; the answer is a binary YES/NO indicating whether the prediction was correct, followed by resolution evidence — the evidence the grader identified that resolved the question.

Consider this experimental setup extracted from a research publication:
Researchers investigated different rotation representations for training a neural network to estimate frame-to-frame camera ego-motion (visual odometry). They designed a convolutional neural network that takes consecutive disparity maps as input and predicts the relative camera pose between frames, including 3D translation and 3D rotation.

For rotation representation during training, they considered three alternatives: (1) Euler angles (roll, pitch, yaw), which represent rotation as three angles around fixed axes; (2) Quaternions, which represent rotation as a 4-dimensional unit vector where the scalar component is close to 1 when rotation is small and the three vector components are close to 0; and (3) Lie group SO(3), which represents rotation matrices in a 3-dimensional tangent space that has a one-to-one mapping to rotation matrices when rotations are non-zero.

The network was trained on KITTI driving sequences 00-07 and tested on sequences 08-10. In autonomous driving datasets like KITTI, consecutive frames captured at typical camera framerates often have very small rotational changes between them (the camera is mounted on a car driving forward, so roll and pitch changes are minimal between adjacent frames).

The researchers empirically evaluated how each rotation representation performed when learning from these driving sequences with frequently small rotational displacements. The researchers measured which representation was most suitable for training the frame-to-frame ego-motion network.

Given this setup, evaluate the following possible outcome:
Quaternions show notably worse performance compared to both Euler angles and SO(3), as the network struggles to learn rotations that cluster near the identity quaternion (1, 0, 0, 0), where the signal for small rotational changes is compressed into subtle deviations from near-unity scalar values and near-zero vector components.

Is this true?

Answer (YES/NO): NO